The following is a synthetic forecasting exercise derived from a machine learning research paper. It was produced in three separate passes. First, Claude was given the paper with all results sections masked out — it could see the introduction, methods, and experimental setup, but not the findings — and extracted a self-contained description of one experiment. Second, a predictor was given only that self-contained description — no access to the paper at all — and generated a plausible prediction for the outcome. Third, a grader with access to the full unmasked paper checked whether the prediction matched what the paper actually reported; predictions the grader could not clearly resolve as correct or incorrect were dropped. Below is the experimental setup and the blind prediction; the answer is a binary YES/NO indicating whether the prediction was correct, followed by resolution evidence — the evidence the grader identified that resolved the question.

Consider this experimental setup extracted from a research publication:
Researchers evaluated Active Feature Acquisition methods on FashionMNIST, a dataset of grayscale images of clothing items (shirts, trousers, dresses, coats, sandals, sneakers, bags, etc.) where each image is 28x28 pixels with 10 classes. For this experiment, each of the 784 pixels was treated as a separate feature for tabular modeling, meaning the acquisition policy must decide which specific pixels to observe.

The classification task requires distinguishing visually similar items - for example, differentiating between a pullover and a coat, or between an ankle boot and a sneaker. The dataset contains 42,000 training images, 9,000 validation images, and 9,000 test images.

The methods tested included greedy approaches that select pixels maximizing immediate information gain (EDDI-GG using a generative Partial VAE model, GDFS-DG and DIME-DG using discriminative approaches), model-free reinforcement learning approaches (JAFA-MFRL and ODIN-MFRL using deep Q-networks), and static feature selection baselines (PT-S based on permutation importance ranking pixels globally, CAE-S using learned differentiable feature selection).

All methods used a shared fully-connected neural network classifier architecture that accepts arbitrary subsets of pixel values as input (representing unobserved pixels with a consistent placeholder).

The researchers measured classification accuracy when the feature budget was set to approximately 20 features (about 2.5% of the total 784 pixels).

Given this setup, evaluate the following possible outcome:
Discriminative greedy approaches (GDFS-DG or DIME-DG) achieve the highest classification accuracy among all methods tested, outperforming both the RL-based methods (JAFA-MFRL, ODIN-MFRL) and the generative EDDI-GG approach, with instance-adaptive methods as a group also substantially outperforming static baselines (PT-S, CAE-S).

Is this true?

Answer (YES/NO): YES